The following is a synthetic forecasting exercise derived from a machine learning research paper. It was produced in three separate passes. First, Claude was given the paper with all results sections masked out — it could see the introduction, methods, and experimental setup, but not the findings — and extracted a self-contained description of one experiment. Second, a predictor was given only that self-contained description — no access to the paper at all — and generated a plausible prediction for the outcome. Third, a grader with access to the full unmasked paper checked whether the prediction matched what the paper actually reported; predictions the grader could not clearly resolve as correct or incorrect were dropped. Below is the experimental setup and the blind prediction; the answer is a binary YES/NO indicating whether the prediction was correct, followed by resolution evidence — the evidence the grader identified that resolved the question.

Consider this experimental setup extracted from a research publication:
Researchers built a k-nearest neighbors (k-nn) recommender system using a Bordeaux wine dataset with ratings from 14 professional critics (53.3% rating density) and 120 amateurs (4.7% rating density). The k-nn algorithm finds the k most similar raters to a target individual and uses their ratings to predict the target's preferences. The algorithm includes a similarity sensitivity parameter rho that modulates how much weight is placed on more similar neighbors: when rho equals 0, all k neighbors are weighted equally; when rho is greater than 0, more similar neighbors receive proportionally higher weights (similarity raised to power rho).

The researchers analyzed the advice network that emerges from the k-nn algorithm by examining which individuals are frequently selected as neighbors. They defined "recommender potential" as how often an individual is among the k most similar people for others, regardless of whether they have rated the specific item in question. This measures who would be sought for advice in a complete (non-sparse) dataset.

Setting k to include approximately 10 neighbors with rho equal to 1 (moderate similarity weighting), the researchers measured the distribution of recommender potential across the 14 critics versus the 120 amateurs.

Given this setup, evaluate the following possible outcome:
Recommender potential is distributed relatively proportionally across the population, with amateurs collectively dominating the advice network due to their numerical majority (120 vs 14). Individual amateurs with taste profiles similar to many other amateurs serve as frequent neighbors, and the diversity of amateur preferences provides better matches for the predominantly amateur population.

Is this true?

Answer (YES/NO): NO